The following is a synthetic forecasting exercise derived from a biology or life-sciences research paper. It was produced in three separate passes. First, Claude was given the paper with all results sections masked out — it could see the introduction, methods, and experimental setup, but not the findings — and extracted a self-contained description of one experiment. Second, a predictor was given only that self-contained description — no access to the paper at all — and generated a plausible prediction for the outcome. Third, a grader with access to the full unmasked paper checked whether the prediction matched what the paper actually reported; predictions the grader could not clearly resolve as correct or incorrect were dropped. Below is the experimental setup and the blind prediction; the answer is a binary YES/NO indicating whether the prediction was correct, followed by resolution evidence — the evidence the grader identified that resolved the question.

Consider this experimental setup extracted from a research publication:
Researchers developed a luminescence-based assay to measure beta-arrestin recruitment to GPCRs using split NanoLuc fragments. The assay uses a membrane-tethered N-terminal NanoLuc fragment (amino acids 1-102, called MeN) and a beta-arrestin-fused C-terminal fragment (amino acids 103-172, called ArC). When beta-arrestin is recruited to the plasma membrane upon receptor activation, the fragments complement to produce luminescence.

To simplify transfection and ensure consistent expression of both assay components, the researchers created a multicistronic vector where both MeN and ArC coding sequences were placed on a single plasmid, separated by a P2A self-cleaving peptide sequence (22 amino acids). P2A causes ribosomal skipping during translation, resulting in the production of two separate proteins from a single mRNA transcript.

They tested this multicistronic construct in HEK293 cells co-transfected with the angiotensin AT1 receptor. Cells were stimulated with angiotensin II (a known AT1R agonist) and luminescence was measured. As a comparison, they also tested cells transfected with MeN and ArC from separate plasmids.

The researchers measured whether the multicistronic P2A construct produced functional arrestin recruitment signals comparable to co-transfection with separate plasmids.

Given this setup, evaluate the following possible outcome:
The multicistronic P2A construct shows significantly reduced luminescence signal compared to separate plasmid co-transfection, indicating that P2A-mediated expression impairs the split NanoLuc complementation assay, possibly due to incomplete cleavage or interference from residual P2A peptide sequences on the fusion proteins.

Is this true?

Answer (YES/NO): NO